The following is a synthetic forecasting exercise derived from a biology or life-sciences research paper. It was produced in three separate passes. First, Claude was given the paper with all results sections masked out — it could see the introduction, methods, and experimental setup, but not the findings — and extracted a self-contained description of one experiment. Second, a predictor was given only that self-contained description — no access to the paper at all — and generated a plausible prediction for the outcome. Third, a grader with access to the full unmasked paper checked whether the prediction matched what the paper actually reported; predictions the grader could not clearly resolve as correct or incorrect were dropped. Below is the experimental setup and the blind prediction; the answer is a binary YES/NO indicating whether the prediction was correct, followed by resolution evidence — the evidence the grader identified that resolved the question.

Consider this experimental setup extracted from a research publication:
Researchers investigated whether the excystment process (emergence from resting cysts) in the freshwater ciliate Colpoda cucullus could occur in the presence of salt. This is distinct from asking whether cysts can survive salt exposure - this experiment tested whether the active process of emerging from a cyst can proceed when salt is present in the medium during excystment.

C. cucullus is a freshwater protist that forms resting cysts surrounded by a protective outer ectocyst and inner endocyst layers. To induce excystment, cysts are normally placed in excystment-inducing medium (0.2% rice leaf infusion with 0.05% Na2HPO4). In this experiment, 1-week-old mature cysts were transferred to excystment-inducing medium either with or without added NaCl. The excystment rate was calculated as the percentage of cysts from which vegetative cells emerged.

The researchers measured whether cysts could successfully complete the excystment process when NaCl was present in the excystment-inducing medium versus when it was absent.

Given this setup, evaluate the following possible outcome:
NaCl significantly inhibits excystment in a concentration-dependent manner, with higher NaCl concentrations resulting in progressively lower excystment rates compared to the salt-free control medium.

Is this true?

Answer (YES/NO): YES